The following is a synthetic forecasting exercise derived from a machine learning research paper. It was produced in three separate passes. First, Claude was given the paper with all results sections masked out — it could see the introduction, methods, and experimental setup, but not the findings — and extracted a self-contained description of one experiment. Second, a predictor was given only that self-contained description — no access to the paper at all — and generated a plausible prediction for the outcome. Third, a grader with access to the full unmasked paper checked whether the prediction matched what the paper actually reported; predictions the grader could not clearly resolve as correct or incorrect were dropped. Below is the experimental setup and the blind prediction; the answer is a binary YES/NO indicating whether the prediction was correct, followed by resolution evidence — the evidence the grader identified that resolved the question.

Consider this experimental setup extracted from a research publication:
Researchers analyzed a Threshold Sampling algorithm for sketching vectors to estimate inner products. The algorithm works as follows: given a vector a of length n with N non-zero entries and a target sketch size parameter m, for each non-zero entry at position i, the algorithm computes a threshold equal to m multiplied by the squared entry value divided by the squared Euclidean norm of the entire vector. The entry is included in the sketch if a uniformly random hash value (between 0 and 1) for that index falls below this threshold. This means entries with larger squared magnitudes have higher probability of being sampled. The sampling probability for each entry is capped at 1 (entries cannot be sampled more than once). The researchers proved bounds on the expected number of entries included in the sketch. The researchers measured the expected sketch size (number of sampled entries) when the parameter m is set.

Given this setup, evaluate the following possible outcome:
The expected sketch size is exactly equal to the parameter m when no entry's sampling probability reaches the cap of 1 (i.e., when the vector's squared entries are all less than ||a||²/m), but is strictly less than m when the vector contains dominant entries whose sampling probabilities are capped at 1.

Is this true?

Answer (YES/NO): YES